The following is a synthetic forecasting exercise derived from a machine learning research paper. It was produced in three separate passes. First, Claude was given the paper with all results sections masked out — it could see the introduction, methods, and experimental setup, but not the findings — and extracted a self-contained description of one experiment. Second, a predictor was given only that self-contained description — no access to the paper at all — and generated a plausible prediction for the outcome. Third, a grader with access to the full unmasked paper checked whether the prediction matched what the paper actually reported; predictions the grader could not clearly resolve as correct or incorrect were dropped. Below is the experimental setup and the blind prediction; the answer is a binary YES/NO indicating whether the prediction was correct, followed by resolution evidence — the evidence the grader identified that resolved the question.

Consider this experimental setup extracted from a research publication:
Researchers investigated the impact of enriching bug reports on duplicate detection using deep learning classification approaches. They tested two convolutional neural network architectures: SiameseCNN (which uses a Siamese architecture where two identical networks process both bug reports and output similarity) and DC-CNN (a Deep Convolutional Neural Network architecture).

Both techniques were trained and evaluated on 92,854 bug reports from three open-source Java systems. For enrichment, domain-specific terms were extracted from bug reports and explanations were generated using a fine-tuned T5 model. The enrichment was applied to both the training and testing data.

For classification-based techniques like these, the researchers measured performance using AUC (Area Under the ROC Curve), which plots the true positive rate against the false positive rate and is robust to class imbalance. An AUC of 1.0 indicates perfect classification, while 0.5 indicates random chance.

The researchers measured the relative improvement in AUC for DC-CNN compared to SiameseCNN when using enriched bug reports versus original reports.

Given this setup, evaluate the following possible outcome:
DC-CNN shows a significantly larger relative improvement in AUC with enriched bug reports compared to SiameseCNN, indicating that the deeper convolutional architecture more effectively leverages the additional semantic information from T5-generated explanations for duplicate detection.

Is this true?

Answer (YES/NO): YES